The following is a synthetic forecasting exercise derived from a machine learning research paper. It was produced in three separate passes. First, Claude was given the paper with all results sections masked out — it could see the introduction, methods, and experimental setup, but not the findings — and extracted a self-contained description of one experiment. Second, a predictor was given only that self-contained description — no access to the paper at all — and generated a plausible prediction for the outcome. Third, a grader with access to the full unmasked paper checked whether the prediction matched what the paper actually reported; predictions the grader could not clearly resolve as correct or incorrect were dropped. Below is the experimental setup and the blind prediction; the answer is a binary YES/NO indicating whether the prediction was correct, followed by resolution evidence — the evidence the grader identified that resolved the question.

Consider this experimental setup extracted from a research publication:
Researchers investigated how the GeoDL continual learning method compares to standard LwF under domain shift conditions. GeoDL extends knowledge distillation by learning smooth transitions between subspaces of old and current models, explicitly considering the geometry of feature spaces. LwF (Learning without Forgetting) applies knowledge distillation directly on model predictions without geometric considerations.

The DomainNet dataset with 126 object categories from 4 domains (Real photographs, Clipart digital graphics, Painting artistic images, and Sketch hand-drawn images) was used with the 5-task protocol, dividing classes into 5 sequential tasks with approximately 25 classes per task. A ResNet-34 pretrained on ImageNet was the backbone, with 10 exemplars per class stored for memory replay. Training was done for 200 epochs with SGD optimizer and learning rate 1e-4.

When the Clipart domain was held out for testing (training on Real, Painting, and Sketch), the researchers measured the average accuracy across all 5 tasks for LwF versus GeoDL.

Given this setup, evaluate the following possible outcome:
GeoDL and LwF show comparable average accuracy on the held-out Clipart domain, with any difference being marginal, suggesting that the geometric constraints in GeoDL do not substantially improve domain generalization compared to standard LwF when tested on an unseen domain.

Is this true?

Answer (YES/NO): YES